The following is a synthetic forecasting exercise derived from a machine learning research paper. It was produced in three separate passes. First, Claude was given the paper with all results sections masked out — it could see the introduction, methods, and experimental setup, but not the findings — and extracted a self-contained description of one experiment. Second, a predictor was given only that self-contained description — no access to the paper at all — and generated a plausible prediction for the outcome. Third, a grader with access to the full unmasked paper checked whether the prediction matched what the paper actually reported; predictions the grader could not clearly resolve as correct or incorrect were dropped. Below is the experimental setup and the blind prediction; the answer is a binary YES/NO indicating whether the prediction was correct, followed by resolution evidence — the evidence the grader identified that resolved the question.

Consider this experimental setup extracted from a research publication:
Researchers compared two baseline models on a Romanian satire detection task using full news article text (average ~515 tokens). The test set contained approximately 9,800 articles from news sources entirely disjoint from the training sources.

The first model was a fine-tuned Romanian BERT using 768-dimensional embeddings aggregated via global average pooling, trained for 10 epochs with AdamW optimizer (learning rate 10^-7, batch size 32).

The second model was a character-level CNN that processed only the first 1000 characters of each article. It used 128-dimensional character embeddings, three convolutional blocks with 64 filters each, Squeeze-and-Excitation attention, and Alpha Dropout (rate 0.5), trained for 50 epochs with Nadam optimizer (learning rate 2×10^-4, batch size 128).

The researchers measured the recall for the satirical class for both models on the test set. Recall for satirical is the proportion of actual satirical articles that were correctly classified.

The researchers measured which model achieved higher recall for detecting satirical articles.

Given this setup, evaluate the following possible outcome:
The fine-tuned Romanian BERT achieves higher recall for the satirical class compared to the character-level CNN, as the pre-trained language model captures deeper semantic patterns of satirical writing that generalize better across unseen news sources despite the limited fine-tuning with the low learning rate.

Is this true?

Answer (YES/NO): NO